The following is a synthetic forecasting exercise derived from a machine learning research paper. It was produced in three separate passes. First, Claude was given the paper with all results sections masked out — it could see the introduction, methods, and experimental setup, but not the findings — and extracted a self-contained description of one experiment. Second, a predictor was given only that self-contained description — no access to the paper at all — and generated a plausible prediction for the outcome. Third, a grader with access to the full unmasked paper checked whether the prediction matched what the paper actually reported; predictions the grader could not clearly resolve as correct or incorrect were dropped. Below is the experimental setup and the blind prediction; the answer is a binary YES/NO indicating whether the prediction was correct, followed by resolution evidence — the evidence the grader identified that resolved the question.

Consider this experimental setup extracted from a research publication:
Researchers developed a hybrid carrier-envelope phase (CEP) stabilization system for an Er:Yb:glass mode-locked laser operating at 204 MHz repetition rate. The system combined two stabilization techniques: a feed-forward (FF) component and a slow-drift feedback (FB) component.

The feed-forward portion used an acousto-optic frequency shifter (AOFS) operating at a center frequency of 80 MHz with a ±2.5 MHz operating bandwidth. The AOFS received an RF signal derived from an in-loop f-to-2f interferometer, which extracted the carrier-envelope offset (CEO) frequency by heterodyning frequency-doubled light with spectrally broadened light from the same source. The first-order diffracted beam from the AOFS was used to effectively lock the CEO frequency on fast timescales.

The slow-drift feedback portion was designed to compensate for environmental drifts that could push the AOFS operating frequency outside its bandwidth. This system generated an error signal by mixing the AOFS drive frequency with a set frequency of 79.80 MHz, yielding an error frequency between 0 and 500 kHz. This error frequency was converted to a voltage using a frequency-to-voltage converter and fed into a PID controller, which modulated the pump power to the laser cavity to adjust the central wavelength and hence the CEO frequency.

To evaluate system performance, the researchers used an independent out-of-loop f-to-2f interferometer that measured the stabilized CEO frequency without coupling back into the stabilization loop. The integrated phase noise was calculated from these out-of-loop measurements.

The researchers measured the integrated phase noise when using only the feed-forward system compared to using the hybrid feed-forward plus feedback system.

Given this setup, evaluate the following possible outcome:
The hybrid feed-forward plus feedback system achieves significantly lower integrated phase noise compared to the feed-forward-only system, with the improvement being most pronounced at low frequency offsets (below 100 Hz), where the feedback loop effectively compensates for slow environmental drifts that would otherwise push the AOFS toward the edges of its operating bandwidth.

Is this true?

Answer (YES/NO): NO